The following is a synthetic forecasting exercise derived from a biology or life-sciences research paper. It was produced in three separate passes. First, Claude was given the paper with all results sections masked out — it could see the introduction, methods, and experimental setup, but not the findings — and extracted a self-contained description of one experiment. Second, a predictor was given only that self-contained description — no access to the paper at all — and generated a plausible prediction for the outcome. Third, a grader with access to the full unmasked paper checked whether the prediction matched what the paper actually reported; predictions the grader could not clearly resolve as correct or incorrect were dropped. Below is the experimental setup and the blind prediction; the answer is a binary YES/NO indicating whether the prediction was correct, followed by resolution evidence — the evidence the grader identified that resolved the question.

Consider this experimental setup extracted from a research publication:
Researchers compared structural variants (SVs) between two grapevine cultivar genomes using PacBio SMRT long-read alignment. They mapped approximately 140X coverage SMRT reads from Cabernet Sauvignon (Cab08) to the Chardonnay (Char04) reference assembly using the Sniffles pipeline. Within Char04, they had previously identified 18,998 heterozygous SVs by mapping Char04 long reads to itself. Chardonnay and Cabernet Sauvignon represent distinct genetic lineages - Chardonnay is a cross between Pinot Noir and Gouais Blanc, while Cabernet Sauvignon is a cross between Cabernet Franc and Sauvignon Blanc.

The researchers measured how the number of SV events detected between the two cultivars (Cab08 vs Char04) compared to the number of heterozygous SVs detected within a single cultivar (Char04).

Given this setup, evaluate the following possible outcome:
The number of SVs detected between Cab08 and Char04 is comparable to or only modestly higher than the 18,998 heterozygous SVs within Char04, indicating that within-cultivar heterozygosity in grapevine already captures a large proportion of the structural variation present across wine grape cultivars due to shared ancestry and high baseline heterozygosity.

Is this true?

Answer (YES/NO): NO